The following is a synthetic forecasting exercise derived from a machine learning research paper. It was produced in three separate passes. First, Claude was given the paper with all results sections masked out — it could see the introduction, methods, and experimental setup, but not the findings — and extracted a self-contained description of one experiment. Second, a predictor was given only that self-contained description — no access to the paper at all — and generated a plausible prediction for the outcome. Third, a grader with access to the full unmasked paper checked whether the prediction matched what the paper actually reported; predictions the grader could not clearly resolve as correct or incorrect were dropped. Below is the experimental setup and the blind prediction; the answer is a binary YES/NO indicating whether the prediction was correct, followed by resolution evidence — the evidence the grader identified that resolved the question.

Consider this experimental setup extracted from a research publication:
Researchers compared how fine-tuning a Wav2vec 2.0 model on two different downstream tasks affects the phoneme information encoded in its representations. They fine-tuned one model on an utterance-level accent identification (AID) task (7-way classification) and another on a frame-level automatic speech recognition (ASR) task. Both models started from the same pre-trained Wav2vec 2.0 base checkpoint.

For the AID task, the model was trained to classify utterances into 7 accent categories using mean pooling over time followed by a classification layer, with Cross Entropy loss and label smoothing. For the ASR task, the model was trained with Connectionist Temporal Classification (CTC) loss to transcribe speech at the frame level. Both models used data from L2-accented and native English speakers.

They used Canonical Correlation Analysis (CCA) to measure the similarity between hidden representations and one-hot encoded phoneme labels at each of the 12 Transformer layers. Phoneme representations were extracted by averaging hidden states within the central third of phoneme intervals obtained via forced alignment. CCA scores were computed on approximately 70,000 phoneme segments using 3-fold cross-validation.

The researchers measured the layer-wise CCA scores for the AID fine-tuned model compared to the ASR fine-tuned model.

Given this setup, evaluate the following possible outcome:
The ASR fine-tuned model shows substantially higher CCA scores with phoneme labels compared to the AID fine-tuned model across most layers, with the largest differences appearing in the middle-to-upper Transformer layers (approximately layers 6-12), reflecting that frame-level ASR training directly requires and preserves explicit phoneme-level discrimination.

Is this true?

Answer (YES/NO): NO